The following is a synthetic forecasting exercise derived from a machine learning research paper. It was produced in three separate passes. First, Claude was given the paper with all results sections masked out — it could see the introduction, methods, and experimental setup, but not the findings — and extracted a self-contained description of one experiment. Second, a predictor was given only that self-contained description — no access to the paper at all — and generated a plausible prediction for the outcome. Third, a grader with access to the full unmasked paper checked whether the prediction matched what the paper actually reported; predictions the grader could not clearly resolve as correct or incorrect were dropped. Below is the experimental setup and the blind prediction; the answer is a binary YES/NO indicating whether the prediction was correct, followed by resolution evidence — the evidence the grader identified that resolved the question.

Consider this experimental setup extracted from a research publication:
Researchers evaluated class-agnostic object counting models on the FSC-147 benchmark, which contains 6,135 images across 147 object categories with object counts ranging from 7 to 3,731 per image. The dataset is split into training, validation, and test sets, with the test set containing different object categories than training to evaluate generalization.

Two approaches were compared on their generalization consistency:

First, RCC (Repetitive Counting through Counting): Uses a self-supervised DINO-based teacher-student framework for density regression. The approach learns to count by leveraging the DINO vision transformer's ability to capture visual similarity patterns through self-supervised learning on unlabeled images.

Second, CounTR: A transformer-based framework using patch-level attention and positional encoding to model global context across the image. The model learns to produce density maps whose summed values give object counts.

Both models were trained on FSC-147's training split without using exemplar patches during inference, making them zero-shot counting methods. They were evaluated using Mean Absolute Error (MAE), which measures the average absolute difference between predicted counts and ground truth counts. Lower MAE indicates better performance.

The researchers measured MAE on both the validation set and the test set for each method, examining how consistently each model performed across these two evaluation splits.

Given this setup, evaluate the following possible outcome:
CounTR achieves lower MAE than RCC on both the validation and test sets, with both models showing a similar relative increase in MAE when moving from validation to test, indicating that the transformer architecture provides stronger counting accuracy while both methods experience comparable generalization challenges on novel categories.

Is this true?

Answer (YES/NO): NO